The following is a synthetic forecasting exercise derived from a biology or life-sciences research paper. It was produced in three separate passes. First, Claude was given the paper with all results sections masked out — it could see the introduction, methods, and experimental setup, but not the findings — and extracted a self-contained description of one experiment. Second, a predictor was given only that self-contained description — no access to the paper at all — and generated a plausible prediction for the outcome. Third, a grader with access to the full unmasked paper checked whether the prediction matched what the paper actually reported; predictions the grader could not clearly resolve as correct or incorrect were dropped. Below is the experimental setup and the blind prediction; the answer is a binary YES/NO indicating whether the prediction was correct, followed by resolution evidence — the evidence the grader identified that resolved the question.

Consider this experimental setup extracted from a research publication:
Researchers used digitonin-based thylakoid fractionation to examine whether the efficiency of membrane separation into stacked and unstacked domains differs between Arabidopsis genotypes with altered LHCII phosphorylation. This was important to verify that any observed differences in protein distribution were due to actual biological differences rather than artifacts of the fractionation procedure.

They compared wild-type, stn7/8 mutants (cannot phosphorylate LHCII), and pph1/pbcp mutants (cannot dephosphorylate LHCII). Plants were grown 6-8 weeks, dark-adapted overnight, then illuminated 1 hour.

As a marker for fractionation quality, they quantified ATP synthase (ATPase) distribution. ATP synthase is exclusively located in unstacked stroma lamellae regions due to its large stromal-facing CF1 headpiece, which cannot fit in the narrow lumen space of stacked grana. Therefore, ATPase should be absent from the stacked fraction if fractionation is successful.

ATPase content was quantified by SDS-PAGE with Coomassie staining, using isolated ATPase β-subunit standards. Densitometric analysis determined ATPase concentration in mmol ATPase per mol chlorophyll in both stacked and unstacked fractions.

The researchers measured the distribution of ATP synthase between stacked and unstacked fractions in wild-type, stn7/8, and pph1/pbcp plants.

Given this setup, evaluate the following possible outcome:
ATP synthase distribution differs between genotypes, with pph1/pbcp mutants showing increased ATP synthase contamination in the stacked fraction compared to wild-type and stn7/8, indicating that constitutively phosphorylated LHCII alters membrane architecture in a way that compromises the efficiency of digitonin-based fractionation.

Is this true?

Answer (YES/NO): NO